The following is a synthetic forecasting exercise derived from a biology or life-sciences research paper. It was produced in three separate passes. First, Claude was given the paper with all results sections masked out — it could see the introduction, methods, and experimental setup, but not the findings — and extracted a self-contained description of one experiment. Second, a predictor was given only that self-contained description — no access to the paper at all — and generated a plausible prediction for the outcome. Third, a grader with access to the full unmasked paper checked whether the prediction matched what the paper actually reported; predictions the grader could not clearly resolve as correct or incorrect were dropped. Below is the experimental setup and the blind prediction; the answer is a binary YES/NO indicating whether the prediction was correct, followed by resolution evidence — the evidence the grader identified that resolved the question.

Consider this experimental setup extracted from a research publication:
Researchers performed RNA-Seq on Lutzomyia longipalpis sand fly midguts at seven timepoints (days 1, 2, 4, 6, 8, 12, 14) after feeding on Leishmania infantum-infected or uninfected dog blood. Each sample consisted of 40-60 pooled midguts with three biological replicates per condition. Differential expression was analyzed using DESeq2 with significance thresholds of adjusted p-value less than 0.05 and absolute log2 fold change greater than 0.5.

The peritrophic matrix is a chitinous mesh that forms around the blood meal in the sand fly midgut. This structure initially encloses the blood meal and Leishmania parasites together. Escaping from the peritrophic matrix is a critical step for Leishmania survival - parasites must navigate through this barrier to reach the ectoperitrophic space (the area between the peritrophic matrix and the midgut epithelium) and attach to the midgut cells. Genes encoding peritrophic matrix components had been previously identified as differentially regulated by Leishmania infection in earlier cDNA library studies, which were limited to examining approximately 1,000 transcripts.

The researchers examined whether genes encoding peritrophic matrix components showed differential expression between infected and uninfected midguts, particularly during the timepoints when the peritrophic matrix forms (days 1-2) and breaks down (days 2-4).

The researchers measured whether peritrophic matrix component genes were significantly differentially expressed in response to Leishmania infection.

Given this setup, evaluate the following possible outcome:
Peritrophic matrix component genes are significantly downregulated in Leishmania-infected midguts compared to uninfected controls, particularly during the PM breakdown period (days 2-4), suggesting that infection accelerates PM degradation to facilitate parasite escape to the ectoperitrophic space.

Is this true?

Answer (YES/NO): NO